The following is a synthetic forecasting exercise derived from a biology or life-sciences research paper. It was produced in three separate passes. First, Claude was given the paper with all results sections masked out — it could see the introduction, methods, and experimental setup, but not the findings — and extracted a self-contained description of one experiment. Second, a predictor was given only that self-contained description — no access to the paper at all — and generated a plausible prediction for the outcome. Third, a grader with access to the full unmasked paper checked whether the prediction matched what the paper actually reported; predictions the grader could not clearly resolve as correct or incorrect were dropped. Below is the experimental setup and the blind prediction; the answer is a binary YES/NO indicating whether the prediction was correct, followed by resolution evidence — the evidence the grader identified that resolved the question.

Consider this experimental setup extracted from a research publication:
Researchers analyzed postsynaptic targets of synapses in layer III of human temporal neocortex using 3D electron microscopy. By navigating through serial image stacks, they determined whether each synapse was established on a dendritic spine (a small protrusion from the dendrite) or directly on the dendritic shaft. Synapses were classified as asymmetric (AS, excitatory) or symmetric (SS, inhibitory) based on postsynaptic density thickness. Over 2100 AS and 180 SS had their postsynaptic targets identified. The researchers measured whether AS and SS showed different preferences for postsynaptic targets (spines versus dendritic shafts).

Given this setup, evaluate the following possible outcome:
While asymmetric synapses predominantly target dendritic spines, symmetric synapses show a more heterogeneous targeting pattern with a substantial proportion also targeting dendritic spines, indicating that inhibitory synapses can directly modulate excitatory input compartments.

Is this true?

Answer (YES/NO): NO